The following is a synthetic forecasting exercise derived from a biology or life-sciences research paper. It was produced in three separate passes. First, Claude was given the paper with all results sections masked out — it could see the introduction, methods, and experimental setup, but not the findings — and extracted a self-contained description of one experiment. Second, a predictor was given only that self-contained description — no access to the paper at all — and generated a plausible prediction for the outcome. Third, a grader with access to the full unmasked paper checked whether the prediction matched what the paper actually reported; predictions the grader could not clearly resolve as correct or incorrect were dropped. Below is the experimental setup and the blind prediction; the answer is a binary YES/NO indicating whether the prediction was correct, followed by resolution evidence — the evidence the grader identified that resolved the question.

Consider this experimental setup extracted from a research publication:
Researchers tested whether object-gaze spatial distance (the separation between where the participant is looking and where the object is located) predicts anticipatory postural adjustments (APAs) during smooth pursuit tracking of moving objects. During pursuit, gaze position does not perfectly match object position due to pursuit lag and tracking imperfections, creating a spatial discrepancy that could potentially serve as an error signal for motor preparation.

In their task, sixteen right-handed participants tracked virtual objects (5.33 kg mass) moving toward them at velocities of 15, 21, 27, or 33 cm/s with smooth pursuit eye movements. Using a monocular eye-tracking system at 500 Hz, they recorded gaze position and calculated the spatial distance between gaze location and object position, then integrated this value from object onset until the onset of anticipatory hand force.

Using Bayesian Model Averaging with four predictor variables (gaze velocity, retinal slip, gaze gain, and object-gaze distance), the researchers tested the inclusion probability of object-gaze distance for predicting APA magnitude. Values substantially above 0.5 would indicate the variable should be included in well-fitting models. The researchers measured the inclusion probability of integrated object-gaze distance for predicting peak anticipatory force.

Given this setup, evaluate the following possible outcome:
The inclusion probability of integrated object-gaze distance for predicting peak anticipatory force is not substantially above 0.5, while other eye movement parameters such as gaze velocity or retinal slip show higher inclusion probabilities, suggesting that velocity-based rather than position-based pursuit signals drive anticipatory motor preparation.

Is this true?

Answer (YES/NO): NO